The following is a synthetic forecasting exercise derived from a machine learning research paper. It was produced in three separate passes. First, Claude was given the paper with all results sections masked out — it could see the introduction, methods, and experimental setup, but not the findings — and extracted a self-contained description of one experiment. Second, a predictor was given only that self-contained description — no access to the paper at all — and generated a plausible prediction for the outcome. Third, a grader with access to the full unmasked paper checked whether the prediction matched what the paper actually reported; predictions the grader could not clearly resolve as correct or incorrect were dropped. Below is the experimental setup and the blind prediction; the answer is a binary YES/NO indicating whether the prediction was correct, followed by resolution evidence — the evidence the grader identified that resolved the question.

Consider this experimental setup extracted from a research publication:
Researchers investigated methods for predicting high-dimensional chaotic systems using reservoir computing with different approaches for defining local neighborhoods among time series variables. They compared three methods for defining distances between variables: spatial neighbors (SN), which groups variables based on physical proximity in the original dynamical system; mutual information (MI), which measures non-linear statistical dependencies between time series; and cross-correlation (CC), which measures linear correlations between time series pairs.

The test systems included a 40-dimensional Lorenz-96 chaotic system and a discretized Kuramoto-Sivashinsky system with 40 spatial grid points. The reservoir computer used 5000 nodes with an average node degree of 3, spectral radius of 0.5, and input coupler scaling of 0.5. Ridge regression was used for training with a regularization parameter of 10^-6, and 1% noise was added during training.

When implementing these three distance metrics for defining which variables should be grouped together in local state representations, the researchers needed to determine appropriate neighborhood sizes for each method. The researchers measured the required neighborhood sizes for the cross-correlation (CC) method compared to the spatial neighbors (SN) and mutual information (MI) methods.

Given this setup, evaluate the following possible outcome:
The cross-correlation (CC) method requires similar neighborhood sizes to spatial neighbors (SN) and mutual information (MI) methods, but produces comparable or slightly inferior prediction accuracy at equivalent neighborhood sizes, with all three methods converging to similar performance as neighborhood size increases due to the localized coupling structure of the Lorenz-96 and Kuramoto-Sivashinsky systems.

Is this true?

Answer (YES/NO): NO